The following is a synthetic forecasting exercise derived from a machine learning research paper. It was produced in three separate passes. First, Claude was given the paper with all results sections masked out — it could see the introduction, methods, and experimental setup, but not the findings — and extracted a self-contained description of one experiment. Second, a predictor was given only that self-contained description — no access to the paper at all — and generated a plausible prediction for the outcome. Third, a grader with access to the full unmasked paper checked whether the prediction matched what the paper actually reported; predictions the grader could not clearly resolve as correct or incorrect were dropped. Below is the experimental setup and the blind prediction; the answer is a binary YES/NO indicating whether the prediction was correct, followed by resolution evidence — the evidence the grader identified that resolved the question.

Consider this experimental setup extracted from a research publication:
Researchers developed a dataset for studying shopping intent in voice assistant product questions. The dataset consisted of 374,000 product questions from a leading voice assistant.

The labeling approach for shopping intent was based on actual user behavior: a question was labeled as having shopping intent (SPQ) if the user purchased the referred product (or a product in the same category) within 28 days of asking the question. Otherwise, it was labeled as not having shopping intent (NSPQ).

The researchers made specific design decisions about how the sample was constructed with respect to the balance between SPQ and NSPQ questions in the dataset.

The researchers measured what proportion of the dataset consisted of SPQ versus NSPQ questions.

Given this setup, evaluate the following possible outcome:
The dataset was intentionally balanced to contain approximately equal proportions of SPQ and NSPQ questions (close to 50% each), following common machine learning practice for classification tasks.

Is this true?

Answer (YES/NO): YES